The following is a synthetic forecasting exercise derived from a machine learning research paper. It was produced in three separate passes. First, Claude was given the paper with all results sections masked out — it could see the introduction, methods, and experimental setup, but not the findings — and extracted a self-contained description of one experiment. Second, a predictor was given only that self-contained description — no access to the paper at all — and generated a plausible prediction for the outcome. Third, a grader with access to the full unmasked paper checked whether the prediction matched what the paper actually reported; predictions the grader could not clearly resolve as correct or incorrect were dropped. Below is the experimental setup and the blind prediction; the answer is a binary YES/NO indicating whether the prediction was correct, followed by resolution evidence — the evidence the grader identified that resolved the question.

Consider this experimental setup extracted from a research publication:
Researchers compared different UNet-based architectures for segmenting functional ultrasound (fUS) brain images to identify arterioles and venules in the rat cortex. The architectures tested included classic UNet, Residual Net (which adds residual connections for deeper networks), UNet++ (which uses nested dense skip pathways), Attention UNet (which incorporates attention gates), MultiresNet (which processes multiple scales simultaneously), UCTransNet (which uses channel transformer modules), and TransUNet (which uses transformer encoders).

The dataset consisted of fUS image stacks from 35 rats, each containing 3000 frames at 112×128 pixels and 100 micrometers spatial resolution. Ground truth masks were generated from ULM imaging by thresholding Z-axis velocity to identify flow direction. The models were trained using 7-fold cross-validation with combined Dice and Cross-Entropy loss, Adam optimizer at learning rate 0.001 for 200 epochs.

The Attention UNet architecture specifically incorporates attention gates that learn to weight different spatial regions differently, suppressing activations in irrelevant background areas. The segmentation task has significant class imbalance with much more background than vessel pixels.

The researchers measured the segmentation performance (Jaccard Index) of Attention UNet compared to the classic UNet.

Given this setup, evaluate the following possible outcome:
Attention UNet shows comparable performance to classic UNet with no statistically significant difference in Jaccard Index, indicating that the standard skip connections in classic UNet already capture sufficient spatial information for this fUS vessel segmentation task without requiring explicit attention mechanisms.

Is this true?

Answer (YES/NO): NO